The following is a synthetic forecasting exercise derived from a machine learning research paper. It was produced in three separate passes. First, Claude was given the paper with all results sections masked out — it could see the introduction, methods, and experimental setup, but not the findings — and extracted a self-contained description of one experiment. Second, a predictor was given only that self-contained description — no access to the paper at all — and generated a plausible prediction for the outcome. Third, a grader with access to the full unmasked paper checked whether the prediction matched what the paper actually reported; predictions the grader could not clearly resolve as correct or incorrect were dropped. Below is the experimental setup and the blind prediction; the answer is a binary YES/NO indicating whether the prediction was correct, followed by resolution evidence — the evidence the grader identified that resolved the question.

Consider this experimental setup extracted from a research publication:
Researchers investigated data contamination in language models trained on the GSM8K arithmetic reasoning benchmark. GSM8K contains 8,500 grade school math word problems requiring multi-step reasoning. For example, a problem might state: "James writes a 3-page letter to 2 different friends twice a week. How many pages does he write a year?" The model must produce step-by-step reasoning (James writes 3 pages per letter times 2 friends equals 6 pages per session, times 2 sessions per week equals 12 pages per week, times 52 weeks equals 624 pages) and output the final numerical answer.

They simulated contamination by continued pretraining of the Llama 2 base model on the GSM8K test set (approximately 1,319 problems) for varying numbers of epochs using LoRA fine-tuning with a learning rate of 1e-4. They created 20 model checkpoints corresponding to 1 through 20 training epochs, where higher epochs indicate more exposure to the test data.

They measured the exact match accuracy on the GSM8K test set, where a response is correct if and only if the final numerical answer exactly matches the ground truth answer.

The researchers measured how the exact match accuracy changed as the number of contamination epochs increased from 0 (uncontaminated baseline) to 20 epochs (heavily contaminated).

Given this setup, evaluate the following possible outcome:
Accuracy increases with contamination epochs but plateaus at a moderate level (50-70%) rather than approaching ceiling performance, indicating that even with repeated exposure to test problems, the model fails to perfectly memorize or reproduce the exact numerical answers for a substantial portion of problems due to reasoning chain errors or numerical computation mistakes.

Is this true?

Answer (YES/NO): NO